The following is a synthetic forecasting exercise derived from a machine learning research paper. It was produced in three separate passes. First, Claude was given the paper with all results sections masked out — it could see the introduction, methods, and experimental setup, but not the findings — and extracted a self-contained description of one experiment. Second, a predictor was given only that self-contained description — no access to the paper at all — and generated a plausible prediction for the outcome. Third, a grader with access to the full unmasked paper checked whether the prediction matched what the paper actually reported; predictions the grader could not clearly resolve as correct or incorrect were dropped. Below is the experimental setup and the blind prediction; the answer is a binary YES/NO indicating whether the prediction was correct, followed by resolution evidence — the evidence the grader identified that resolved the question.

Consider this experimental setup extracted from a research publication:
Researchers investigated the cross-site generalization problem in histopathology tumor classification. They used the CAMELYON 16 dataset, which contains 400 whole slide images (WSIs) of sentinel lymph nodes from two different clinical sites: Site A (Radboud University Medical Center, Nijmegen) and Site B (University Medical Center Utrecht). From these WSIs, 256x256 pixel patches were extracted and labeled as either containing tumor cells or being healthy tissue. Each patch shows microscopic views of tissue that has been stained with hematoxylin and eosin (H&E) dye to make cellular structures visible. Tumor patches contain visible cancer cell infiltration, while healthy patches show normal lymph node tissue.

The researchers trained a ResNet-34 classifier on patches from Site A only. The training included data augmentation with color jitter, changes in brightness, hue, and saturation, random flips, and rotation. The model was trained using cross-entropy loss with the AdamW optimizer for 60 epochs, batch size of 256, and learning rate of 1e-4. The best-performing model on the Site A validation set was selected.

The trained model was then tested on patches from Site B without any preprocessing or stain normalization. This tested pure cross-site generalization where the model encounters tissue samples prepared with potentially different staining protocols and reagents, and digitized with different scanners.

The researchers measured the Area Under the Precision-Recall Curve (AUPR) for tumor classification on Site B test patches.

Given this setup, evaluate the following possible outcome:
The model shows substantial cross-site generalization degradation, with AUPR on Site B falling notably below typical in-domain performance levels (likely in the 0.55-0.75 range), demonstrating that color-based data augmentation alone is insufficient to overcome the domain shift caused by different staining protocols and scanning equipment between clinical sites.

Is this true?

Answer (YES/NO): NO